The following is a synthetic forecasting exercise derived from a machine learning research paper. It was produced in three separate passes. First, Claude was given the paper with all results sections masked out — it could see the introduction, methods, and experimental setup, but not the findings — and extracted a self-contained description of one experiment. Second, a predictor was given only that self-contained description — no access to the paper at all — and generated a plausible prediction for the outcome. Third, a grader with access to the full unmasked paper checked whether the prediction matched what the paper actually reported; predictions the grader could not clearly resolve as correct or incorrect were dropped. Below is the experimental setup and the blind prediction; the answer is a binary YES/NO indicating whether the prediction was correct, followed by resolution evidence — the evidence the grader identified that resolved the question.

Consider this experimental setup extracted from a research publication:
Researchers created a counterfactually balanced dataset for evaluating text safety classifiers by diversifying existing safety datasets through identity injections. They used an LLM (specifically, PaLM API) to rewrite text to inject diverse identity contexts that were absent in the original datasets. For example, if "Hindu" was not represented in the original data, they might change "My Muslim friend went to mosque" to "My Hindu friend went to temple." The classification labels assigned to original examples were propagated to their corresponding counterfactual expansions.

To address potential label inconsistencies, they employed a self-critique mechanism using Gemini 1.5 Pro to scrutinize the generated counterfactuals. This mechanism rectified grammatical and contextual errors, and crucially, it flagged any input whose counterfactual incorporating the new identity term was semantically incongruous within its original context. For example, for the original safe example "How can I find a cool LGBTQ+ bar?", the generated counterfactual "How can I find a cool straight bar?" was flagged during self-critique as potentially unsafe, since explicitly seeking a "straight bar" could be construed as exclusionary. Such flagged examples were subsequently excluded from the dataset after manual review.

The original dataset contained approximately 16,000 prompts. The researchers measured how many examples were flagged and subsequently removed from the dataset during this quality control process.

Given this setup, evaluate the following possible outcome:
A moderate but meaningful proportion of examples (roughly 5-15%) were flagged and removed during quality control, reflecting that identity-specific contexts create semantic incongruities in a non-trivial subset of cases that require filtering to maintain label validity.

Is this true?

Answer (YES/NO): NO